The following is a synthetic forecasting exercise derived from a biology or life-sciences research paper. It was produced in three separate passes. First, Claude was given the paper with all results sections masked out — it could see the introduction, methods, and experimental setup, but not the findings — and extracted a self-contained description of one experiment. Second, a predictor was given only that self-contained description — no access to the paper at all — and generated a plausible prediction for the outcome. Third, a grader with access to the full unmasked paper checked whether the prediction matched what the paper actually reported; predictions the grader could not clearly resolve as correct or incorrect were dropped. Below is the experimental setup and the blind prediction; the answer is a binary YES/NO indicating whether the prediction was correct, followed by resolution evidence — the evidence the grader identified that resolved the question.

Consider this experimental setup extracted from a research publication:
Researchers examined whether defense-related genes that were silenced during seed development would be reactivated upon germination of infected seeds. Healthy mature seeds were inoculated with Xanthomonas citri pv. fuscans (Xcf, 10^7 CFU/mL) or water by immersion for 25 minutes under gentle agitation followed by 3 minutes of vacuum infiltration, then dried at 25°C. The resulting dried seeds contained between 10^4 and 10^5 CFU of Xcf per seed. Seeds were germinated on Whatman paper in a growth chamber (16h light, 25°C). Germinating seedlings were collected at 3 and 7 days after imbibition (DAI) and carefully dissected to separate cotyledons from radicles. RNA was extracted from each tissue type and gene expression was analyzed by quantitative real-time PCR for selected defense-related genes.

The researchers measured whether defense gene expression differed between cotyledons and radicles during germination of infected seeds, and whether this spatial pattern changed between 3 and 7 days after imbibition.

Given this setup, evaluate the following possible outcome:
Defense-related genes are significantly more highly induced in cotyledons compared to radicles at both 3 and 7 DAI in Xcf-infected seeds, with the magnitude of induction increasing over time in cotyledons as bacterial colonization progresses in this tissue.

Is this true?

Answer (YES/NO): NO